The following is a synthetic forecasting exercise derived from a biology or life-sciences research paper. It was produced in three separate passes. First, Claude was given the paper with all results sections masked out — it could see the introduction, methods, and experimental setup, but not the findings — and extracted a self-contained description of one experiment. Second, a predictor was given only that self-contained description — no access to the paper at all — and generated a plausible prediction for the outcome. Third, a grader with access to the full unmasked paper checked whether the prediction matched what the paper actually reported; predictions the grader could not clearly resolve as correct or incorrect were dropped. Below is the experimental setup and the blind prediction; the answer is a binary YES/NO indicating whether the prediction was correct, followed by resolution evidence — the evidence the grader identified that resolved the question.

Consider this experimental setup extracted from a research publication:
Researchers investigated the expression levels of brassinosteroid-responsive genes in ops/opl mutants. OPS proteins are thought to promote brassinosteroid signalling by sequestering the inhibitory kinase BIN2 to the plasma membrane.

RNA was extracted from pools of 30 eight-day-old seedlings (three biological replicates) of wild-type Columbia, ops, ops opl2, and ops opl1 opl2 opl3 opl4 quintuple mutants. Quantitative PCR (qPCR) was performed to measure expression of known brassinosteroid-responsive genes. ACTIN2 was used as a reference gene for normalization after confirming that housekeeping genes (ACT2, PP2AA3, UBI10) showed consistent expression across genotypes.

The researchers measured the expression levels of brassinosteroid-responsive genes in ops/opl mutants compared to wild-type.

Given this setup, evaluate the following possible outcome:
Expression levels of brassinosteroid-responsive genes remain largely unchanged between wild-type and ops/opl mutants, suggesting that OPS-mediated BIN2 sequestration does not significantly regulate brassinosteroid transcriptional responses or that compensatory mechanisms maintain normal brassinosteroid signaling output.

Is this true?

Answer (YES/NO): NO